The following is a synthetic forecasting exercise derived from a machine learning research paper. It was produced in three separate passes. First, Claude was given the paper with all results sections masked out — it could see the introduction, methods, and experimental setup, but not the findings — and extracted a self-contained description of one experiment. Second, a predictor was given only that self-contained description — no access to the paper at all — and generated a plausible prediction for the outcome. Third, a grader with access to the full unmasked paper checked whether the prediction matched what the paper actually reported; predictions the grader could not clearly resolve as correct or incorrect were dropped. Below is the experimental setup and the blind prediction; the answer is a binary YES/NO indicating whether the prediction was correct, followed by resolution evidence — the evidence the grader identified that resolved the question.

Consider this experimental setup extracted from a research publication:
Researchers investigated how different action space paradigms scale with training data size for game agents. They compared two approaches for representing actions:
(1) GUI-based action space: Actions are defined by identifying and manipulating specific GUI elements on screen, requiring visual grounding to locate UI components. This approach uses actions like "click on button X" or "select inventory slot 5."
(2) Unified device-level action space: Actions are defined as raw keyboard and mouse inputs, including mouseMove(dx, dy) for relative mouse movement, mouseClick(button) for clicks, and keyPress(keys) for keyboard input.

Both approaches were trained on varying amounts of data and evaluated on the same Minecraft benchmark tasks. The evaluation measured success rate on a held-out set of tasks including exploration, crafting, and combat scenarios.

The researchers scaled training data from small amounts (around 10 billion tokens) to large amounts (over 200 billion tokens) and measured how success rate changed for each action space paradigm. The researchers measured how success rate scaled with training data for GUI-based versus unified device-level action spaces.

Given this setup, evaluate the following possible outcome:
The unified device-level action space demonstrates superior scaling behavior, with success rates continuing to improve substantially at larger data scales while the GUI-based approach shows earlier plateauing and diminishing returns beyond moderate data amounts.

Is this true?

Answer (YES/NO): YES